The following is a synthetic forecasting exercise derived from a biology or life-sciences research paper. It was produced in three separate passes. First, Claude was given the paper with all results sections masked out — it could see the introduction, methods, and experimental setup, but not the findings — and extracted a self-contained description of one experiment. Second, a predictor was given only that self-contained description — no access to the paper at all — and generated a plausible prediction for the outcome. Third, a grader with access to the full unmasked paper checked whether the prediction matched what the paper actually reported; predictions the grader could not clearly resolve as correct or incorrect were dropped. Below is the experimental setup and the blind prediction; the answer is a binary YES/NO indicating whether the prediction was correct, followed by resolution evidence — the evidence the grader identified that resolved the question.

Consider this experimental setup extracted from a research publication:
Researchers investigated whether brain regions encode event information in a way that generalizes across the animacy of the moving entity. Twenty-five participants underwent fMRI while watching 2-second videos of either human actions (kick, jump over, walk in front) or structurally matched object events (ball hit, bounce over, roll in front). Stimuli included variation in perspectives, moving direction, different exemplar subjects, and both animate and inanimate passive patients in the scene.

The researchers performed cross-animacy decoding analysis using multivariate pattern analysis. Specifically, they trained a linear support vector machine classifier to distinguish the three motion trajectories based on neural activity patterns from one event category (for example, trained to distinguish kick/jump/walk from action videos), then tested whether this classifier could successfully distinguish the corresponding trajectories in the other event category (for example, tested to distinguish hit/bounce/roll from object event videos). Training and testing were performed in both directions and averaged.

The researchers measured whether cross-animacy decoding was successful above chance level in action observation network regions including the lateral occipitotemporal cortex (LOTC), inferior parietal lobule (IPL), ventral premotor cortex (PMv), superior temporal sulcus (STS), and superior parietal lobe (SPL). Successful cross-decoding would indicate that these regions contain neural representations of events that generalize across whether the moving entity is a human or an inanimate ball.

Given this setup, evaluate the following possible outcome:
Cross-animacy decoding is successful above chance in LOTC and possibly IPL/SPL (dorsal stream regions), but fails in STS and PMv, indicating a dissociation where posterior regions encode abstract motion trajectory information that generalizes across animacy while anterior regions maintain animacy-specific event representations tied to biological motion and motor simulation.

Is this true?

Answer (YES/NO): NO